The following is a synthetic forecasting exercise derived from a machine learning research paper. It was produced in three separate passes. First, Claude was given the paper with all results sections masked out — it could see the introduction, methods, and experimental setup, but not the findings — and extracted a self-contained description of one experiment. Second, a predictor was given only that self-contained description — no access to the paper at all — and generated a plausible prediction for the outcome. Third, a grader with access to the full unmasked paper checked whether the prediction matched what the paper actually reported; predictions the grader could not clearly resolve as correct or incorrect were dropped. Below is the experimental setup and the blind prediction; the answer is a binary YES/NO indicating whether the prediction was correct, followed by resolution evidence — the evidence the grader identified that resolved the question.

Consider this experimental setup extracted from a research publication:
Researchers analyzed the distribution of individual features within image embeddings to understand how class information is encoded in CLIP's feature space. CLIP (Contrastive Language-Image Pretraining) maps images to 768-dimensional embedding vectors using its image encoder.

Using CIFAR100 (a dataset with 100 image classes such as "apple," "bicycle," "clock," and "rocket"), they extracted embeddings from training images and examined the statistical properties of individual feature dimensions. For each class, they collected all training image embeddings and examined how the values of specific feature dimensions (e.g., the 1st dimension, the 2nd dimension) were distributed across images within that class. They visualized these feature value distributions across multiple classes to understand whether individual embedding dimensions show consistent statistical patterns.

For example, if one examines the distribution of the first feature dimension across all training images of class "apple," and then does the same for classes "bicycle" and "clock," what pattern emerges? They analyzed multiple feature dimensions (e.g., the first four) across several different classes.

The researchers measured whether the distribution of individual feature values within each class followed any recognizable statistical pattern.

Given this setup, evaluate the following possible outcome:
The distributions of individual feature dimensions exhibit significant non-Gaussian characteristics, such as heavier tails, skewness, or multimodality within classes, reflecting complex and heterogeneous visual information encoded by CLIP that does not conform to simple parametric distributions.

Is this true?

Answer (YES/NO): NO